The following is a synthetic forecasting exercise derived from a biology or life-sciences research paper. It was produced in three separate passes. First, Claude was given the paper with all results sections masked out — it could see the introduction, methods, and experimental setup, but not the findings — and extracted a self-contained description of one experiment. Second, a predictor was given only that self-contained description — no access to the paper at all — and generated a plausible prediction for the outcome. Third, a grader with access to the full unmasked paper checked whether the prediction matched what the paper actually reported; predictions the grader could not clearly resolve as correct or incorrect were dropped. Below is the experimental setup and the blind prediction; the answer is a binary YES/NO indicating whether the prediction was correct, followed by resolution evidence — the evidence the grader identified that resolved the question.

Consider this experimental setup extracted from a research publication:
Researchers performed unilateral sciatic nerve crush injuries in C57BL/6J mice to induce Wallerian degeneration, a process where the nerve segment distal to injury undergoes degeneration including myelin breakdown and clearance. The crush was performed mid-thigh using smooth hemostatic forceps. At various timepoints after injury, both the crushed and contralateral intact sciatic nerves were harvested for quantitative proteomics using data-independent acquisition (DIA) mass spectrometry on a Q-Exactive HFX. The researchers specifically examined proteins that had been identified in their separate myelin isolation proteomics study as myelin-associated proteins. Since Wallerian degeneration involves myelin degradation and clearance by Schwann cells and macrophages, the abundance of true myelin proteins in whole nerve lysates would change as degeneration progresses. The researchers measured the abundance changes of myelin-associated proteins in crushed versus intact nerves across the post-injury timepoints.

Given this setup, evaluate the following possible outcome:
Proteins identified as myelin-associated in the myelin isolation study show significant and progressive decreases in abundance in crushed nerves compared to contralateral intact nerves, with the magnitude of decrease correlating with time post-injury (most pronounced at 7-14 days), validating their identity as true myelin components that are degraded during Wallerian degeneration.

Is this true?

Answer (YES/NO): NO